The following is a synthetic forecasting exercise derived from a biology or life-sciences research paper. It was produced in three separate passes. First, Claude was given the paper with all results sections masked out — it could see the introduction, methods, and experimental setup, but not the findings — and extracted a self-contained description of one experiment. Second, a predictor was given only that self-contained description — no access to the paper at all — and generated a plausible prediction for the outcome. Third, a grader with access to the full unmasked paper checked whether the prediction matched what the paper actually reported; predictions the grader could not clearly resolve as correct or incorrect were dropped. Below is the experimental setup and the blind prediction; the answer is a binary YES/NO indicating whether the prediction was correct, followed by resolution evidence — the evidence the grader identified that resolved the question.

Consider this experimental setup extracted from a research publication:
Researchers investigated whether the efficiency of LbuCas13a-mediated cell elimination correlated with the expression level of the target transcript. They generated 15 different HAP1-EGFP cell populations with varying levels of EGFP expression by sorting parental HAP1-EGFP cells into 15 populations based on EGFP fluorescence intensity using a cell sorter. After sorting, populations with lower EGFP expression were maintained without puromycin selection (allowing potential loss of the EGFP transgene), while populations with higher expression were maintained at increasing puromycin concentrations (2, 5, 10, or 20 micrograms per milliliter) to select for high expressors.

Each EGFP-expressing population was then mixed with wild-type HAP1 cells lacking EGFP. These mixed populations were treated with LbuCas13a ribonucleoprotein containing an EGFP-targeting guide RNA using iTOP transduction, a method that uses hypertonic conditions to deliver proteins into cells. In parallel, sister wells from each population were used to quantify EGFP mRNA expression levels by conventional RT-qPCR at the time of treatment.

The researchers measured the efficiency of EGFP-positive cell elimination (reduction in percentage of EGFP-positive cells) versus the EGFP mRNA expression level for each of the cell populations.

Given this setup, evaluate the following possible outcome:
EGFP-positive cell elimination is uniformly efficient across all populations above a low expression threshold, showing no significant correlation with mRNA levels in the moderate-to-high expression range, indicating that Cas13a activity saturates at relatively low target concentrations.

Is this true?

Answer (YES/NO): NO